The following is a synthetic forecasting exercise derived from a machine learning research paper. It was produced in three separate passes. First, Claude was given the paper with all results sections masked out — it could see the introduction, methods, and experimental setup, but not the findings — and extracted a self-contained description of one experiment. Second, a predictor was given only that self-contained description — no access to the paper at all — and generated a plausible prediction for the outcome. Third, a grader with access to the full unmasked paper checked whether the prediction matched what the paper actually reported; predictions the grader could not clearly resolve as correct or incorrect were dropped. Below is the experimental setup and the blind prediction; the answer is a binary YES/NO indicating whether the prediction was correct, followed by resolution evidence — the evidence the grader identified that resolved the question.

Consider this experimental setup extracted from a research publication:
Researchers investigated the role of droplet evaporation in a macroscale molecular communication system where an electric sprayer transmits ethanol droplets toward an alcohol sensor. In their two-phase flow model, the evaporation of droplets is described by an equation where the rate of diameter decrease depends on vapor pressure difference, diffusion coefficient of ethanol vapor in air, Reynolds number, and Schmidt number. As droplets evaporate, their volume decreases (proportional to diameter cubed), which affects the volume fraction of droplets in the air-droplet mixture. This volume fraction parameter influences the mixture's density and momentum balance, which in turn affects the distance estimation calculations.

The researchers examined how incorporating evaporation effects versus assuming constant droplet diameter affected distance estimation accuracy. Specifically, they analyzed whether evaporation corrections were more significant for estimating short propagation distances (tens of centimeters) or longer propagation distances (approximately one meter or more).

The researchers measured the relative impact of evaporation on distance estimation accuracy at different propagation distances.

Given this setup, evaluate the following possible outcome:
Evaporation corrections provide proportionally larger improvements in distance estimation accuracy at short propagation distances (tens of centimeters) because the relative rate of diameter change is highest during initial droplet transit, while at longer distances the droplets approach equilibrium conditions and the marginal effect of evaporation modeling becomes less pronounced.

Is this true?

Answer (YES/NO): NO